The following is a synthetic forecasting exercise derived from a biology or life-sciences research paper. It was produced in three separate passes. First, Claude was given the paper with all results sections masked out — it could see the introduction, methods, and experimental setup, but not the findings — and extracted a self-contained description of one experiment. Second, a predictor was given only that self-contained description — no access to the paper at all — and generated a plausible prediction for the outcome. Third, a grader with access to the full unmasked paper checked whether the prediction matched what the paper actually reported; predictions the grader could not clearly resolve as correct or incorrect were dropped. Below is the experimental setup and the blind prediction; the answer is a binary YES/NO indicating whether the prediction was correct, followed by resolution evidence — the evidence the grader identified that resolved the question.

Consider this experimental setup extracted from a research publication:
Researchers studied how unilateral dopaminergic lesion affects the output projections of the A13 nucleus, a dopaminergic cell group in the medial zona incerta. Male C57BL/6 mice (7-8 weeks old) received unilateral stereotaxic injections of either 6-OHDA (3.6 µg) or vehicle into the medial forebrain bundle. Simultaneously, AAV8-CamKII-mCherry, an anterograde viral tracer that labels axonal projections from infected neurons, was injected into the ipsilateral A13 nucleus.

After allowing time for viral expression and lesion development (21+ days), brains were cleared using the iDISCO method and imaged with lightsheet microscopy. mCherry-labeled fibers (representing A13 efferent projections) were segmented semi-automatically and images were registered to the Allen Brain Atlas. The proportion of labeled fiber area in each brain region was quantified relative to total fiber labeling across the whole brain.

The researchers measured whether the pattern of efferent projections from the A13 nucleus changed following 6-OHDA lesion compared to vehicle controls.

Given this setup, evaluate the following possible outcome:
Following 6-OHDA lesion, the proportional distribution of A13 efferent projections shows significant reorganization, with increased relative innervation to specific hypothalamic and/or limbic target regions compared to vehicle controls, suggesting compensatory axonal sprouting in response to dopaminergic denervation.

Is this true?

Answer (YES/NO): NO